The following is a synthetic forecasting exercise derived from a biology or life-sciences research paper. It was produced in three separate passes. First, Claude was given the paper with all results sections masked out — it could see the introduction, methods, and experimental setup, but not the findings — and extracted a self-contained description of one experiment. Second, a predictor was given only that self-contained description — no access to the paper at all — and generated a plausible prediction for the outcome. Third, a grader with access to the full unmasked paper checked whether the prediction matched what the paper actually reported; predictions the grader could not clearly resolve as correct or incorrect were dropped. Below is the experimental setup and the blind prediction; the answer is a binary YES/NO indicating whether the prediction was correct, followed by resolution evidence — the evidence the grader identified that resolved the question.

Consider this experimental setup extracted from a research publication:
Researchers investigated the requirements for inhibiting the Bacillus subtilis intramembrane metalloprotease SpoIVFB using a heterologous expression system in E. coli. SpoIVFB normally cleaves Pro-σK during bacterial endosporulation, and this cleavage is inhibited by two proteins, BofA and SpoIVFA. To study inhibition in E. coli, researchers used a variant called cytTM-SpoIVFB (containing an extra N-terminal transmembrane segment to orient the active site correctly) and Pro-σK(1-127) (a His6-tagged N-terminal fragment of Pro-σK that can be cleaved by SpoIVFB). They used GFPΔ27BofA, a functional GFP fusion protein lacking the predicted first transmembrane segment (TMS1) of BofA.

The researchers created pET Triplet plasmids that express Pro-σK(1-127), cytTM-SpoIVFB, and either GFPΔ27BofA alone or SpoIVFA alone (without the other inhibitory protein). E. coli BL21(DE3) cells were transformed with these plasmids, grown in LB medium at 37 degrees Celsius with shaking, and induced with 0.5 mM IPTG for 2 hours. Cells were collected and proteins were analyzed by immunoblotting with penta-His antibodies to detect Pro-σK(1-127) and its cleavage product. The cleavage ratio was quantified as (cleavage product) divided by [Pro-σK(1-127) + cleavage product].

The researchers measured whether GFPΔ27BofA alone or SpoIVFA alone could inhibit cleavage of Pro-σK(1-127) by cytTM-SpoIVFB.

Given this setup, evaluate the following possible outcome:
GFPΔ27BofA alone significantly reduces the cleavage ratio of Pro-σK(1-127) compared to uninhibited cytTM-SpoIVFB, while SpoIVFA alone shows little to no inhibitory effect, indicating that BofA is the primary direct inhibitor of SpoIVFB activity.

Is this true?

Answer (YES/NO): NO